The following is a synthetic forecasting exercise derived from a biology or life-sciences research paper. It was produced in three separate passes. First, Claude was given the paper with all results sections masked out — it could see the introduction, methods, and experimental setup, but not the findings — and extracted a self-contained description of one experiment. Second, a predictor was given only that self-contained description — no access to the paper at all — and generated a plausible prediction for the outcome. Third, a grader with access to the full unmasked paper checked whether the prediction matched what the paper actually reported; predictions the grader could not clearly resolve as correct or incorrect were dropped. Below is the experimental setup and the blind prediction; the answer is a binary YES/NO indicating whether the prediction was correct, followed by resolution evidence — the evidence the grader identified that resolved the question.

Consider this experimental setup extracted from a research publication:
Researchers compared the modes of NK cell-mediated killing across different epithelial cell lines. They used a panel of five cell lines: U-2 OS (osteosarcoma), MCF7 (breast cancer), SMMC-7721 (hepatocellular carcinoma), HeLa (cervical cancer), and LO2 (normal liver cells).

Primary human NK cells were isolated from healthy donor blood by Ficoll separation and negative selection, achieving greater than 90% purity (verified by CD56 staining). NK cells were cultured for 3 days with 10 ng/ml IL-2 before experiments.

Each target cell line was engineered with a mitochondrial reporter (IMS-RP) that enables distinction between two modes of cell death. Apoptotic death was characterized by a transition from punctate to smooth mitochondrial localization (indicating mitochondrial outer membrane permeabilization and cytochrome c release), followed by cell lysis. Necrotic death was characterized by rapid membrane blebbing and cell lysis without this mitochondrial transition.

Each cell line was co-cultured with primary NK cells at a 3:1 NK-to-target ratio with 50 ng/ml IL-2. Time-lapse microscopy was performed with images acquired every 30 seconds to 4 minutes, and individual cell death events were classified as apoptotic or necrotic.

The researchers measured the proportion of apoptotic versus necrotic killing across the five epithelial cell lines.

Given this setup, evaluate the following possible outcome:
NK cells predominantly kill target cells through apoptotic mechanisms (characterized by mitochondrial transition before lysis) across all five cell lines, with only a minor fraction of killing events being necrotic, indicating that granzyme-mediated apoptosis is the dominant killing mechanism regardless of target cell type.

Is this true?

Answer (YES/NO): NO